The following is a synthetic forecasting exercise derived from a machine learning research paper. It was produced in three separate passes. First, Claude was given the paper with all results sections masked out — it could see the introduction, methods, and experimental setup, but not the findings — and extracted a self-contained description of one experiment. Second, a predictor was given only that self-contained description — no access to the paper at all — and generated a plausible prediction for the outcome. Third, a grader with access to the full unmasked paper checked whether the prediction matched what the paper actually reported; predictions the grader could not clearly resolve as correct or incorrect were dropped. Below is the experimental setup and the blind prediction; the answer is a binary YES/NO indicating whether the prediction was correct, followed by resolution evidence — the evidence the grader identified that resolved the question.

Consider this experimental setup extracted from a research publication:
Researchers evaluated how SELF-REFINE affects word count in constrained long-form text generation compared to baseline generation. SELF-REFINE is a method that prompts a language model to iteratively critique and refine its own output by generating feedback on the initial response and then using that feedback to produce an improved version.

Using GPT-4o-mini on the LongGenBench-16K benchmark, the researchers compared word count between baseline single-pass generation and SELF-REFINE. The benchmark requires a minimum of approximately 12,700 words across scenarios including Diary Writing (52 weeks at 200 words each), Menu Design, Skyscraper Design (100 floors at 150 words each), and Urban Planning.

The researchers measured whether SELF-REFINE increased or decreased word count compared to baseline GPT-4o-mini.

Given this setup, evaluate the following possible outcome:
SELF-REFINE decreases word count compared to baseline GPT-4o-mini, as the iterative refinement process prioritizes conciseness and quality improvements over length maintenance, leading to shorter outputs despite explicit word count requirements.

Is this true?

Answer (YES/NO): YES